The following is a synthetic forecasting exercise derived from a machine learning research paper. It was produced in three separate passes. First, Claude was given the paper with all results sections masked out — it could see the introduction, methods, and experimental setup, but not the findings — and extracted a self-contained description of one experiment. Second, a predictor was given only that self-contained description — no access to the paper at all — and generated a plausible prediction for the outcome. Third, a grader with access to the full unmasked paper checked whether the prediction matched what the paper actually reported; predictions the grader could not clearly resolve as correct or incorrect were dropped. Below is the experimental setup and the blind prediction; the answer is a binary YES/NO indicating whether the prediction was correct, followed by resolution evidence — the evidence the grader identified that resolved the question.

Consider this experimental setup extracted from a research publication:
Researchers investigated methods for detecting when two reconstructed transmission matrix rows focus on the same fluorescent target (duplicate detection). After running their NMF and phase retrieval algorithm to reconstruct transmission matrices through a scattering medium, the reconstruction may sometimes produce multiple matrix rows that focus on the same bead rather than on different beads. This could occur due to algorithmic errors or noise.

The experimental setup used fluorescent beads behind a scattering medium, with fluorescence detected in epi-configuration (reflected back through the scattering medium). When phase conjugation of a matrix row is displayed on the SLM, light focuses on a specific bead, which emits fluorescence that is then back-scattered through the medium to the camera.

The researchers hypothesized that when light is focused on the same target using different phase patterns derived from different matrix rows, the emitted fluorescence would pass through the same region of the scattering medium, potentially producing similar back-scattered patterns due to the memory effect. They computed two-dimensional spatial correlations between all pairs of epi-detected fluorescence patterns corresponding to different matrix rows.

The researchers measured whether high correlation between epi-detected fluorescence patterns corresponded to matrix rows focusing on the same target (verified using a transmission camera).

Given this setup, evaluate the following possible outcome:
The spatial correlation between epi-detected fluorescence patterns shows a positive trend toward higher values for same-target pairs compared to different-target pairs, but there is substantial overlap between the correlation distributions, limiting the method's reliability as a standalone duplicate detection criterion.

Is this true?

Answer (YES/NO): NO